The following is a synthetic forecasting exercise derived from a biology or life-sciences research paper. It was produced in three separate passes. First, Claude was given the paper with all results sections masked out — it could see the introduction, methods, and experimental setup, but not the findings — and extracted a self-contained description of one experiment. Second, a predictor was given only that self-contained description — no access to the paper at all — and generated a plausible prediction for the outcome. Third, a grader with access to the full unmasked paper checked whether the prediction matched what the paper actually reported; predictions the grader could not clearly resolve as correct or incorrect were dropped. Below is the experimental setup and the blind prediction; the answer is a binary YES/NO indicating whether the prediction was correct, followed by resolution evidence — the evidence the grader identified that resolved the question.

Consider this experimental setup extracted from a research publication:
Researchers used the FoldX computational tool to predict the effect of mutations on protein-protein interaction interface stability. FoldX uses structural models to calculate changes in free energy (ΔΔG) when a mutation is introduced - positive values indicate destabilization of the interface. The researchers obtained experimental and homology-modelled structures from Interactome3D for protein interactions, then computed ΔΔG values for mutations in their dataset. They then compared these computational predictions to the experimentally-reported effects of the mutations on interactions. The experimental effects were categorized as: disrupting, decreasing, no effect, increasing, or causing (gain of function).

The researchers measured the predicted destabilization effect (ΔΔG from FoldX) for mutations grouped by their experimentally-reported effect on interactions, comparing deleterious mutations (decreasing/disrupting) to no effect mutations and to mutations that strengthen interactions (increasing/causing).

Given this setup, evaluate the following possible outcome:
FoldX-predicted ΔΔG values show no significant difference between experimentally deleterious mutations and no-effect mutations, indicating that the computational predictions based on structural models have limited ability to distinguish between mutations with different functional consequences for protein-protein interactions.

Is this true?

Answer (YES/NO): NO